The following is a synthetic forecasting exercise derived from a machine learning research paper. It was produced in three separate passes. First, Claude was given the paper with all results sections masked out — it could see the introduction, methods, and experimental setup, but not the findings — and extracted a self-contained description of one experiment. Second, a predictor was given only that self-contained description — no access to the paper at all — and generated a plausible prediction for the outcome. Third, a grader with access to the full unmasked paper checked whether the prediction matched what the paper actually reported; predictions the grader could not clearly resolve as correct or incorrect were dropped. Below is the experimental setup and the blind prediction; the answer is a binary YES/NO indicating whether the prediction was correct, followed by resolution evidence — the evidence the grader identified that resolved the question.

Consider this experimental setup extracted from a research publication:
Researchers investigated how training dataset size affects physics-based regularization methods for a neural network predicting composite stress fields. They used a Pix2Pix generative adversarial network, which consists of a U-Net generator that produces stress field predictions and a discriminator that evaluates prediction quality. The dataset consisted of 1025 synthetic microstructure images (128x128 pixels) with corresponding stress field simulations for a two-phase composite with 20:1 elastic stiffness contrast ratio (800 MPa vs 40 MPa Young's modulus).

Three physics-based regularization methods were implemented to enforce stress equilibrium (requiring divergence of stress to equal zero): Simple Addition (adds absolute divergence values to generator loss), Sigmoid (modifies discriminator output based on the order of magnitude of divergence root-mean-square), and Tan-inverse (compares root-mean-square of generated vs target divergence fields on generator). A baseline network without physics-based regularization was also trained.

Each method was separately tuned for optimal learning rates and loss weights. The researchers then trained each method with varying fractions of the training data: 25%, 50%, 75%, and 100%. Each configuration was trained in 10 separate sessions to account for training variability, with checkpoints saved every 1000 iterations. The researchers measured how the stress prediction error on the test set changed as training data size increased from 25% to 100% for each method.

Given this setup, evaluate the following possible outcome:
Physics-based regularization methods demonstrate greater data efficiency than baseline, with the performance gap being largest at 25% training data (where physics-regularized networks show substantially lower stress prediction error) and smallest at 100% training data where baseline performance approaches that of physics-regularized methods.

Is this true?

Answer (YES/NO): NO